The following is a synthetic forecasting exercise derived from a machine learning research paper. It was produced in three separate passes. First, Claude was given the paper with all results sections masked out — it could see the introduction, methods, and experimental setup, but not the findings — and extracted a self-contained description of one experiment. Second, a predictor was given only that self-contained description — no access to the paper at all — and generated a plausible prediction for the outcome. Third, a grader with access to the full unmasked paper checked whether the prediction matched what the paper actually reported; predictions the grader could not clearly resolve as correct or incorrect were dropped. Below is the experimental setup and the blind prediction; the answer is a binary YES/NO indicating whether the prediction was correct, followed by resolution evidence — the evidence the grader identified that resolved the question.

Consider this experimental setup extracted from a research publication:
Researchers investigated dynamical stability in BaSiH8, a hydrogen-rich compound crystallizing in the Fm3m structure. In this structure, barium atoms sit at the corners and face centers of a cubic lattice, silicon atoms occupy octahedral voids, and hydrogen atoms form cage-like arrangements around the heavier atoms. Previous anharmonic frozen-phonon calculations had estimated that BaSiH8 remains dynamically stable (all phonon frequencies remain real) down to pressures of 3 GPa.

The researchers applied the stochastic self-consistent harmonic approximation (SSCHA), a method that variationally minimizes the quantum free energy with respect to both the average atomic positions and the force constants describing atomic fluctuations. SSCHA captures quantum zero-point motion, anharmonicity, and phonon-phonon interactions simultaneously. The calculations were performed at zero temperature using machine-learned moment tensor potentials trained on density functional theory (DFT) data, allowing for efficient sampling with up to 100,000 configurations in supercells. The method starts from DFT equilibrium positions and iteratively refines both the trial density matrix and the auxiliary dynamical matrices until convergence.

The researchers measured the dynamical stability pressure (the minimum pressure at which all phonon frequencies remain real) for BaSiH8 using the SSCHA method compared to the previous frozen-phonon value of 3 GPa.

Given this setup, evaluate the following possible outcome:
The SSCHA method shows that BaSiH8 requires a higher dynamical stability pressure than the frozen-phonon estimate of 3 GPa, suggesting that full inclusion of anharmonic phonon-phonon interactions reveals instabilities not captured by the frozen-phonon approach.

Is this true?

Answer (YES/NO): NO